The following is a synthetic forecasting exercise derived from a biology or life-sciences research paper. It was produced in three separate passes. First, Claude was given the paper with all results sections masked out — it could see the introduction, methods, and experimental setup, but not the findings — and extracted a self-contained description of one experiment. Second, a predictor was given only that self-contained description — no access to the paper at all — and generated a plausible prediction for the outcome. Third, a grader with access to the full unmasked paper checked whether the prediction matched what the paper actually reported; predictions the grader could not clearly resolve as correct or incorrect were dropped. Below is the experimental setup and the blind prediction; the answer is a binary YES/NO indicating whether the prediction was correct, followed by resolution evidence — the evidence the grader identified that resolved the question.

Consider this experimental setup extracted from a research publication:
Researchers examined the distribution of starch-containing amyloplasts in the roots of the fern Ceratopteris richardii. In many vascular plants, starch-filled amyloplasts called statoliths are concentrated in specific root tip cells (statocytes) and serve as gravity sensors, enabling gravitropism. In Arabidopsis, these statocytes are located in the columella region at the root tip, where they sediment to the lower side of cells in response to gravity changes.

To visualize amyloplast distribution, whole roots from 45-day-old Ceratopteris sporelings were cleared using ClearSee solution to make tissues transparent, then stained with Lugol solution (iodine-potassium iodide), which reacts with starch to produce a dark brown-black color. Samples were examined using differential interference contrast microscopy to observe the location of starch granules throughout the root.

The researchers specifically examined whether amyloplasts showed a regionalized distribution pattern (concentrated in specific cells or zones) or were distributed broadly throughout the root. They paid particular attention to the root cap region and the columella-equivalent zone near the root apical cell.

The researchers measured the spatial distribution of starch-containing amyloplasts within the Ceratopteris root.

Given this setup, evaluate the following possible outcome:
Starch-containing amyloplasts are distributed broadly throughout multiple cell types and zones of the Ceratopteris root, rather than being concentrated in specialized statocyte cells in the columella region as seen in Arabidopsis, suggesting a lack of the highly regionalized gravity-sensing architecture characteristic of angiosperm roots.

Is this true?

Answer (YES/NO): YES